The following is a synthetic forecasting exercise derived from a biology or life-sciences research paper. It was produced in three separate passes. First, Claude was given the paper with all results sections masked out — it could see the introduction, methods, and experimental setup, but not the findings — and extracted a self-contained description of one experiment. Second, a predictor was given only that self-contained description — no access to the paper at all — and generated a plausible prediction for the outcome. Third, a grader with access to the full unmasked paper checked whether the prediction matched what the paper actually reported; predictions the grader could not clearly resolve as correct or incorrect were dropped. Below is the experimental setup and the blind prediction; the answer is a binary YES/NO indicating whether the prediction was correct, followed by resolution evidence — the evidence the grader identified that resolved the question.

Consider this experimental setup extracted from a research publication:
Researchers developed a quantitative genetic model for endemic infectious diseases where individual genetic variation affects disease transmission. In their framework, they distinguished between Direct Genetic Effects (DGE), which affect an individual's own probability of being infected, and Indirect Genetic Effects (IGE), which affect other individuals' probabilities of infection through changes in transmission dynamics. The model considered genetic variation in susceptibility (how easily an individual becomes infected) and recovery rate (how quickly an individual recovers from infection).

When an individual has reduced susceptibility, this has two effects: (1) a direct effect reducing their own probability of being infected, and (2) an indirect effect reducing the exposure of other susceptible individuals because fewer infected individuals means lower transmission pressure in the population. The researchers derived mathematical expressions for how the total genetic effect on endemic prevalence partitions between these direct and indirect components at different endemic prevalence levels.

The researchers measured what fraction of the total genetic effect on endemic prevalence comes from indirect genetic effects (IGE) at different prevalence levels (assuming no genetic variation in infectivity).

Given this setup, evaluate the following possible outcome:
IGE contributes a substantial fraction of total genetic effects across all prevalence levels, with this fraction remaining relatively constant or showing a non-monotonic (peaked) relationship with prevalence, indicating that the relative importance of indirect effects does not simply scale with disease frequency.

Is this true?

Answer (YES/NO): NO